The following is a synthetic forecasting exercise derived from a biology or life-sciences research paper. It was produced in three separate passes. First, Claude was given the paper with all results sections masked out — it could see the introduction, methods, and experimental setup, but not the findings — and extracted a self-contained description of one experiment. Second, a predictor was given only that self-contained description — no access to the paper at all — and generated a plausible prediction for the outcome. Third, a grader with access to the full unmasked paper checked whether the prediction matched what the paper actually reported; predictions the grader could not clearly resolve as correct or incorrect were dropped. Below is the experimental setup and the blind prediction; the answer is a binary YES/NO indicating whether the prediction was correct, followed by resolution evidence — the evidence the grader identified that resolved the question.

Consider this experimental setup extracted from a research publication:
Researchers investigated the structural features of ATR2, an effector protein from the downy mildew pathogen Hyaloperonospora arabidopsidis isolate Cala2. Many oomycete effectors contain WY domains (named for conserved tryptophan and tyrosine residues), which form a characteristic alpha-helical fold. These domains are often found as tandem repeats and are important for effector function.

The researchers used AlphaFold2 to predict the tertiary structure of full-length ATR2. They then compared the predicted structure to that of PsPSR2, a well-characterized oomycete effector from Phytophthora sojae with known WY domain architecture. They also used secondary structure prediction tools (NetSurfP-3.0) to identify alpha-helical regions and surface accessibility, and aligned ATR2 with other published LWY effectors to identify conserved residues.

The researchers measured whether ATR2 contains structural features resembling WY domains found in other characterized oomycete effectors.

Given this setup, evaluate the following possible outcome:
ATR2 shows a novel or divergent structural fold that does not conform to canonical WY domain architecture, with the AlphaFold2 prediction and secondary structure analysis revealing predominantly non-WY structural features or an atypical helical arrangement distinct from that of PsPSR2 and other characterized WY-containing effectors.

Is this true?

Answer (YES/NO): NO